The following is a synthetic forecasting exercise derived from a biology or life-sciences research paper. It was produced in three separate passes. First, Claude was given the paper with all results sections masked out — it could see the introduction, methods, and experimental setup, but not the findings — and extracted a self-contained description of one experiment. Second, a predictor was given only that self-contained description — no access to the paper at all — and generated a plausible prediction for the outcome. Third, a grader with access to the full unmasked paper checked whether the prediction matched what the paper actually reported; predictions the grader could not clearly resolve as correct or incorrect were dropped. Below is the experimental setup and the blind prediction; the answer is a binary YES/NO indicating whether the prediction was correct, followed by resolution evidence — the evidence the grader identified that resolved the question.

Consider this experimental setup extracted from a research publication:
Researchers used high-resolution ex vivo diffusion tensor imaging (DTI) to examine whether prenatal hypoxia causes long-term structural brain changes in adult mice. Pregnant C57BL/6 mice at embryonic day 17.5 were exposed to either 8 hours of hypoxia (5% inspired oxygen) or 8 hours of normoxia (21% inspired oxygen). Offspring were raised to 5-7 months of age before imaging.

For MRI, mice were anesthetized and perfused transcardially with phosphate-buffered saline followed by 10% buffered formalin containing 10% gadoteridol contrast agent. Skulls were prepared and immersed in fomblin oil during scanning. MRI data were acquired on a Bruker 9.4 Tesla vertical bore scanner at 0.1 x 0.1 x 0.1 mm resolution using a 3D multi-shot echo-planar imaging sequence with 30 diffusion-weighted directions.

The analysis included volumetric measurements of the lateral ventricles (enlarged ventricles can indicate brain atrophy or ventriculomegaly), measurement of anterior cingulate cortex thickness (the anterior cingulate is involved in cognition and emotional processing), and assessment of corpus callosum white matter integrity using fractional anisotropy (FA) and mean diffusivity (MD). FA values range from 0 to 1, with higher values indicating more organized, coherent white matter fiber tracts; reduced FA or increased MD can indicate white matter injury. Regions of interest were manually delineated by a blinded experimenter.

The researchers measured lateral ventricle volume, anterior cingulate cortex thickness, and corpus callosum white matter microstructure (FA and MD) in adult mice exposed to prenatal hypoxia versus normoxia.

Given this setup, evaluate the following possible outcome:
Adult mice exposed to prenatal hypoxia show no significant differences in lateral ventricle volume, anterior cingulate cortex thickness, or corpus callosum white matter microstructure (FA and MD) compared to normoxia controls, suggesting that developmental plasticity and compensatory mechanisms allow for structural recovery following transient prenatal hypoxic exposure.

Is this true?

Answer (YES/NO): YES